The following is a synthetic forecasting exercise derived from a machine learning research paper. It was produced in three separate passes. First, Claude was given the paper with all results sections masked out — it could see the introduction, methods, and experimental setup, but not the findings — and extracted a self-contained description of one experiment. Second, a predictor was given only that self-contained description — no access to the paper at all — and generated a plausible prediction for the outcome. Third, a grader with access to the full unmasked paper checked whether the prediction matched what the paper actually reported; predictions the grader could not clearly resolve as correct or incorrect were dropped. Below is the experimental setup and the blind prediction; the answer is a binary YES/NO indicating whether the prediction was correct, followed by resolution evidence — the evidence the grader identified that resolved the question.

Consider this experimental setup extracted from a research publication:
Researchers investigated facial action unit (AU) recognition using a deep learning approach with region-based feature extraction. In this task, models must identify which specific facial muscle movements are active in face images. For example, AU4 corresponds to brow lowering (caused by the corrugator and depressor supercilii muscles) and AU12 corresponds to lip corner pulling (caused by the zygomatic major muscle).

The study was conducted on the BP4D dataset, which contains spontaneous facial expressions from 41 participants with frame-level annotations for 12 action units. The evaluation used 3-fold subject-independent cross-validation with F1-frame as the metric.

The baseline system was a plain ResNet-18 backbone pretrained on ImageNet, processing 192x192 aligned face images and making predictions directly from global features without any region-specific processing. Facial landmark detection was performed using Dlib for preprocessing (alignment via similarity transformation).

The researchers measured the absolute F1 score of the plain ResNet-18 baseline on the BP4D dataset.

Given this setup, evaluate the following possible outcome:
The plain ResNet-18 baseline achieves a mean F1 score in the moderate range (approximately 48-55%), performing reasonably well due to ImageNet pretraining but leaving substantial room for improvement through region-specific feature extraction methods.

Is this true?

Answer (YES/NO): NO